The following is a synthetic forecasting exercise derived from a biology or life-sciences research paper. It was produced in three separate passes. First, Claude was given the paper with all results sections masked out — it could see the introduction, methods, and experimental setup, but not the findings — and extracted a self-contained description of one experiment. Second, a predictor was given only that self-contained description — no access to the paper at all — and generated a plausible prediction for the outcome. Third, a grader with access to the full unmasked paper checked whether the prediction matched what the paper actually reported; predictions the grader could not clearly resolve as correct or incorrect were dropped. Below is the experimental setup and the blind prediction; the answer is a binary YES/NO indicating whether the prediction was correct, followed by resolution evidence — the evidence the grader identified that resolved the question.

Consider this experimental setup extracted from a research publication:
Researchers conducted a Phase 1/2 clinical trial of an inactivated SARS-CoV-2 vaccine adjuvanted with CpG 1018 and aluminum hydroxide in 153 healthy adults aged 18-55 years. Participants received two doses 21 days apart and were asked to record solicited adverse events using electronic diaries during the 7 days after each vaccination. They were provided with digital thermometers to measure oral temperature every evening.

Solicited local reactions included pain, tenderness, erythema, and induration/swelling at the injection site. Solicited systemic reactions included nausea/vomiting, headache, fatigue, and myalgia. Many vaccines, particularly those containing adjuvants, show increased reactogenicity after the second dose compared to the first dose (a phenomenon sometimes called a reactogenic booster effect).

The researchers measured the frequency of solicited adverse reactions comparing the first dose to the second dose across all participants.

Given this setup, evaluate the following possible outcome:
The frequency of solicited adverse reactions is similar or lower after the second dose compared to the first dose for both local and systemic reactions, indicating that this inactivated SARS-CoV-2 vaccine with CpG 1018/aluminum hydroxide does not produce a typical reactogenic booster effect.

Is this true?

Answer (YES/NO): YES